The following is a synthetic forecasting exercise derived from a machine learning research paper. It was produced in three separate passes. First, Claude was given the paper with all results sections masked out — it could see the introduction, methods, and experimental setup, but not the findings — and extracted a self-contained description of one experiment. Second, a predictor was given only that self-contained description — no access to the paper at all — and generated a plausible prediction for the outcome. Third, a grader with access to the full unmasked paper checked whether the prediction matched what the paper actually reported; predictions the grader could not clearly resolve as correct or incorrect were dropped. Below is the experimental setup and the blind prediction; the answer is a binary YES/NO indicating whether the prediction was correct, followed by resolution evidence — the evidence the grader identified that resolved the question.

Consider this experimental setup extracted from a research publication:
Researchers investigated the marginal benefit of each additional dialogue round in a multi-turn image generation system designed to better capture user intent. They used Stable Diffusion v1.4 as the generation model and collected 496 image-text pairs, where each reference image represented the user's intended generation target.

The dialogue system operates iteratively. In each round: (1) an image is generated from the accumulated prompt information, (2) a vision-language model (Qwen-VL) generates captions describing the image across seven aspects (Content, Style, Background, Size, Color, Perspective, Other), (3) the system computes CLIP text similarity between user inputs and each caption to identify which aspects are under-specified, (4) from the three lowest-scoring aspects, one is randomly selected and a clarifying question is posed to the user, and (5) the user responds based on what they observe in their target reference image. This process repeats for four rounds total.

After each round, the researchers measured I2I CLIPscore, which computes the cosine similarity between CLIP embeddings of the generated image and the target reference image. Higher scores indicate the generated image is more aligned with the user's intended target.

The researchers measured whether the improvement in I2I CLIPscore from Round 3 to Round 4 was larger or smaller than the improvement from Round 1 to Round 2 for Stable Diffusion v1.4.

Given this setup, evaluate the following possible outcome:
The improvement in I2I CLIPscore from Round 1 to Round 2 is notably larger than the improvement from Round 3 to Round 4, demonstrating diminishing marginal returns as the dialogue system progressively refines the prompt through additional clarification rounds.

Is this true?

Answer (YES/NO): YES